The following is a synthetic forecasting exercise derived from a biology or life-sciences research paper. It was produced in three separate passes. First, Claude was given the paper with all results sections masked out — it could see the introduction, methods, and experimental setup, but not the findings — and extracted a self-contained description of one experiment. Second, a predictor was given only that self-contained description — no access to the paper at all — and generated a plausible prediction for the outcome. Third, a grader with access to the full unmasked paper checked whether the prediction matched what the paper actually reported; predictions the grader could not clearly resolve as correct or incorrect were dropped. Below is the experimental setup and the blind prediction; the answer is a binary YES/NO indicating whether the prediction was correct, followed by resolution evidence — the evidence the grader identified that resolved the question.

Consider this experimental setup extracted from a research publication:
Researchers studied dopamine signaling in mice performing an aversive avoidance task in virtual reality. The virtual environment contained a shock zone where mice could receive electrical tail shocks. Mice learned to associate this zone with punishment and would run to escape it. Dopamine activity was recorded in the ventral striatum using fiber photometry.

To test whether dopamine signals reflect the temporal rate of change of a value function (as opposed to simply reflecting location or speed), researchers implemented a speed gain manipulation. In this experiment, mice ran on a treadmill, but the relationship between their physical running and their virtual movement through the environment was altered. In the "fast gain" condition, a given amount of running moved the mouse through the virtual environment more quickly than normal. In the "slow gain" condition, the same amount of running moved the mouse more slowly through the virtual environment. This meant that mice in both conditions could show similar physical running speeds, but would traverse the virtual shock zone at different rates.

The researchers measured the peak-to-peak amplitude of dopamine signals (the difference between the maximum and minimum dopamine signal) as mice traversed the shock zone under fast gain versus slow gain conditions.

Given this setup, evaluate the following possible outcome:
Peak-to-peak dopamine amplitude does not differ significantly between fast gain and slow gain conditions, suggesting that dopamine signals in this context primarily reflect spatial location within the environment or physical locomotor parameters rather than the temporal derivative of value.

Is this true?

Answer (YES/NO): NO